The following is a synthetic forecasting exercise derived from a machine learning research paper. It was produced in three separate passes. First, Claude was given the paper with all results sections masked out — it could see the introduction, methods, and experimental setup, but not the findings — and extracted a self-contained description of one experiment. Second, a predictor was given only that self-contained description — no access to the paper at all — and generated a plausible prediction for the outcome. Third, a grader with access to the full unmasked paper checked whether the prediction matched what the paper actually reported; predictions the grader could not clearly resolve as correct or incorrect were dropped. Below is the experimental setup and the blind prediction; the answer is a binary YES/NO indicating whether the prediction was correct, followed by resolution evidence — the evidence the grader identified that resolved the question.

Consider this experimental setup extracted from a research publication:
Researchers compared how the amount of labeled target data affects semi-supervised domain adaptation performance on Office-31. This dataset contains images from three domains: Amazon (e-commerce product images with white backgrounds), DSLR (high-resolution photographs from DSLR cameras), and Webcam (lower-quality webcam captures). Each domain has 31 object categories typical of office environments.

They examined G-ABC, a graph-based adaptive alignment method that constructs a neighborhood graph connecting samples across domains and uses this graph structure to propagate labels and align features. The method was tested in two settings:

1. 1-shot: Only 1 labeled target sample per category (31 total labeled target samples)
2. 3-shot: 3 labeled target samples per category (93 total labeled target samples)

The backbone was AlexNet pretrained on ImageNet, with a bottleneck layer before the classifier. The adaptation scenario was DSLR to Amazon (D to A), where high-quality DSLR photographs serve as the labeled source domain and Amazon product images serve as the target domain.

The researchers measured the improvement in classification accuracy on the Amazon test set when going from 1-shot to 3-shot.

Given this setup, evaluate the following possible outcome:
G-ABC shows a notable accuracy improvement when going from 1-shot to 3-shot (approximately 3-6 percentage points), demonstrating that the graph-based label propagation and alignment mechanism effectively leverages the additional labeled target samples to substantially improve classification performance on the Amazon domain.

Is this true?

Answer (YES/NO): NO